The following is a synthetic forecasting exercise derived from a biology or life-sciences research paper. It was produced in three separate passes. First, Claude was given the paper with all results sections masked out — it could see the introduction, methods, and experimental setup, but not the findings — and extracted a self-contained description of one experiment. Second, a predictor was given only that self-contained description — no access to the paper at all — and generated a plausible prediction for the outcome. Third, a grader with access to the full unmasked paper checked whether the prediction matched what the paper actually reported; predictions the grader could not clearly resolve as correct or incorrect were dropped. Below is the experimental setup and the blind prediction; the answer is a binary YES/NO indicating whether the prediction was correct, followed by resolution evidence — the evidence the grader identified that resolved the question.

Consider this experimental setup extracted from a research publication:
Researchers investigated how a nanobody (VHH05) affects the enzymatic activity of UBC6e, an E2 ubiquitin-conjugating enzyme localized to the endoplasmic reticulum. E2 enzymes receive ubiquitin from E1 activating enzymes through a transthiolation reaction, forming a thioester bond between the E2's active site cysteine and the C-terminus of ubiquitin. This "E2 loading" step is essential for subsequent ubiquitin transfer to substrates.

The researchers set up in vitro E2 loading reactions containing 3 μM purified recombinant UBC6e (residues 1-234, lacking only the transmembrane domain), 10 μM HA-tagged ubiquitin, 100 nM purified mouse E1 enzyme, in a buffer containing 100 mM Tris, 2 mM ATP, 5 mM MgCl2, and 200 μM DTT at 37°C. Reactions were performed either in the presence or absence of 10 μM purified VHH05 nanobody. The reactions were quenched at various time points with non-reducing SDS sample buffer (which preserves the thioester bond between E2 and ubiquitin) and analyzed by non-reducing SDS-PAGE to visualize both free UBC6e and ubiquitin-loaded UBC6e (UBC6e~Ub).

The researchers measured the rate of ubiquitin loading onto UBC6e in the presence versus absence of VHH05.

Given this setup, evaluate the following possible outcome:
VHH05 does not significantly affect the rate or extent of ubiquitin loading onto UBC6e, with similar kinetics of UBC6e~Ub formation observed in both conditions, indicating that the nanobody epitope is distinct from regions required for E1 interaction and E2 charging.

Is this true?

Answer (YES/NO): NO